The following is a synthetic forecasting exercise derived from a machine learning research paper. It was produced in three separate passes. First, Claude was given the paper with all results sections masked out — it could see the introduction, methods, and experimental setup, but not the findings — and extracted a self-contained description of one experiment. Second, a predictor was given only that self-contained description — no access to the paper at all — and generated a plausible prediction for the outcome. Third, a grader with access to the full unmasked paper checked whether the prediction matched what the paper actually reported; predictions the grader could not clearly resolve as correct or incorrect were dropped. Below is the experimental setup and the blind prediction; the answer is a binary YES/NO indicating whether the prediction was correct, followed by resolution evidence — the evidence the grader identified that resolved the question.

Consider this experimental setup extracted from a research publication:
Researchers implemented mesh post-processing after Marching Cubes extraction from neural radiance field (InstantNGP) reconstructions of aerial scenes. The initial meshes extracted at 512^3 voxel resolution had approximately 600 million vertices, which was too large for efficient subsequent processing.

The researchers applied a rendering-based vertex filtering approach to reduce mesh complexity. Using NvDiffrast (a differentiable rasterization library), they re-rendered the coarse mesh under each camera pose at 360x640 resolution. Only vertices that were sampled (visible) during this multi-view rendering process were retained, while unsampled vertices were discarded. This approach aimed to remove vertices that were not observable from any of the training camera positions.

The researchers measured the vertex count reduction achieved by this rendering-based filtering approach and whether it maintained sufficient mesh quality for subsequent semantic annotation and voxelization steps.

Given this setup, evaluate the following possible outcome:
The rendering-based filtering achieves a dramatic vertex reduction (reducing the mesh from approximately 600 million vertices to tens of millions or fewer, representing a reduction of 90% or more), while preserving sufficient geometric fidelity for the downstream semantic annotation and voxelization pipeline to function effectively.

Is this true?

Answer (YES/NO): NO